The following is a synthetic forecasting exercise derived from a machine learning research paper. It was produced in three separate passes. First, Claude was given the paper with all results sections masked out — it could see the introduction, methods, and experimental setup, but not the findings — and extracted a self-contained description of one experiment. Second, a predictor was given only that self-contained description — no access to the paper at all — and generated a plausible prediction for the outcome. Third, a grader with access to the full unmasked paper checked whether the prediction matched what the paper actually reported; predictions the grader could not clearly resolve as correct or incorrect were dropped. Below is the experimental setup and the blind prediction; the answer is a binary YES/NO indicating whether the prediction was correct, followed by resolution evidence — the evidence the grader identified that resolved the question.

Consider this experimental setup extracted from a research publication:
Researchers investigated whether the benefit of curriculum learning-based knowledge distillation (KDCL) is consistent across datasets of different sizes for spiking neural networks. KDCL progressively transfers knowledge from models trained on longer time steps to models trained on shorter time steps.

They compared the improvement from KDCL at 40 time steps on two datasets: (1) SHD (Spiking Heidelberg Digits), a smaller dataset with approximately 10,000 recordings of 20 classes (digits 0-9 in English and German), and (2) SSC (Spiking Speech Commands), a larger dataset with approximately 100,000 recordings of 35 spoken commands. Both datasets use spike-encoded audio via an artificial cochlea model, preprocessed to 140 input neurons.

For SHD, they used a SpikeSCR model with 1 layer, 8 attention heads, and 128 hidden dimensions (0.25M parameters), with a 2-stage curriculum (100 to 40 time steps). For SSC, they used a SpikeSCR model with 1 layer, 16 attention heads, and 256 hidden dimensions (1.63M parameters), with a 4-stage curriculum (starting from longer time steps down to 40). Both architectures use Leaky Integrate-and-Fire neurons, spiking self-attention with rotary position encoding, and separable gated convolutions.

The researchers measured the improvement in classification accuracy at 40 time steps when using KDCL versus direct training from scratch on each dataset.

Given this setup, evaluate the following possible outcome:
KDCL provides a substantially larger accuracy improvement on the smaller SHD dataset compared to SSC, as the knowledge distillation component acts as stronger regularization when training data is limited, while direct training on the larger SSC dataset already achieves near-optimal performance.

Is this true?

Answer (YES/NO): YES